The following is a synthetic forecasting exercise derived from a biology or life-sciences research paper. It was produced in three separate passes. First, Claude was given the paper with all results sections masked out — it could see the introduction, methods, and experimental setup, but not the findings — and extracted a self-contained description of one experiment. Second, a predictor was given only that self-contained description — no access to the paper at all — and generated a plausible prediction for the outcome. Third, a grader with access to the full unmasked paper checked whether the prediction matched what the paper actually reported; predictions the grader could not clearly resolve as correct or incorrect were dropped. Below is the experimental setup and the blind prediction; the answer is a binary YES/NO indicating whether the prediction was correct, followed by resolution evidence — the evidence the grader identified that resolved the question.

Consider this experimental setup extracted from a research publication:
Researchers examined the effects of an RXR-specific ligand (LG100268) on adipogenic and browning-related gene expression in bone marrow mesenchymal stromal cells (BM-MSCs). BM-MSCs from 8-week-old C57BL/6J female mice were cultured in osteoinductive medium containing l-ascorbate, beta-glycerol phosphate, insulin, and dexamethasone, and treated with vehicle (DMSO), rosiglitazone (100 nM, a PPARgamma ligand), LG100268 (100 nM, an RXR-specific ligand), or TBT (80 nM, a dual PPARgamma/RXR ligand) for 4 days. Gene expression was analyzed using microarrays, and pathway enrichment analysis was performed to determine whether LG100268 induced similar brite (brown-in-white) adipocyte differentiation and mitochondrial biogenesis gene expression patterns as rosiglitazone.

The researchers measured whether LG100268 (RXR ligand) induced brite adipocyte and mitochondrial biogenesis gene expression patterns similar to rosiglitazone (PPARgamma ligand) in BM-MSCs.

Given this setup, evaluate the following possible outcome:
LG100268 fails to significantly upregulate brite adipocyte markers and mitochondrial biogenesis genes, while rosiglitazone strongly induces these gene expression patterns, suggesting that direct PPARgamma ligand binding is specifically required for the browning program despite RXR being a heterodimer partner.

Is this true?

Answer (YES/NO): YES